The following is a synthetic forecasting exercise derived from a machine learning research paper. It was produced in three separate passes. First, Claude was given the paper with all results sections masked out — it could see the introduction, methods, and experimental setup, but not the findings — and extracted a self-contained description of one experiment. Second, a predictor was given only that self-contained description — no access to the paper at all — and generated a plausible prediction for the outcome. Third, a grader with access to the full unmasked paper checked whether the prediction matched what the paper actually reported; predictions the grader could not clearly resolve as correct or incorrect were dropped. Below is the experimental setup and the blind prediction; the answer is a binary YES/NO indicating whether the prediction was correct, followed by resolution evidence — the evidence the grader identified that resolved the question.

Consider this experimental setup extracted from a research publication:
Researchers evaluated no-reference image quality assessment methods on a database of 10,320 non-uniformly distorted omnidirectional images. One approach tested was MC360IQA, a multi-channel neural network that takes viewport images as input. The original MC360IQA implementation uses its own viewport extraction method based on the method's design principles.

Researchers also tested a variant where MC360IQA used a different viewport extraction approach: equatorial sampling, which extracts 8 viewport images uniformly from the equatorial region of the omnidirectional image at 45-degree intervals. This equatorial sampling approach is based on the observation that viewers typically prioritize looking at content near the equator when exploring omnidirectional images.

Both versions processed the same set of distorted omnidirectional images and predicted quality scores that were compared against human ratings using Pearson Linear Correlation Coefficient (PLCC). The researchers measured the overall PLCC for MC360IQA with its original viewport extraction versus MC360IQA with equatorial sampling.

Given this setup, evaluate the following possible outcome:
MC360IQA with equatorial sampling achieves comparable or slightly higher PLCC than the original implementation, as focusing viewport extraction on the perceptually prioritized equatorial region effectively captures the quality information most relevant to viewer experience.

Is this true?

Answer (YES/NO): NO